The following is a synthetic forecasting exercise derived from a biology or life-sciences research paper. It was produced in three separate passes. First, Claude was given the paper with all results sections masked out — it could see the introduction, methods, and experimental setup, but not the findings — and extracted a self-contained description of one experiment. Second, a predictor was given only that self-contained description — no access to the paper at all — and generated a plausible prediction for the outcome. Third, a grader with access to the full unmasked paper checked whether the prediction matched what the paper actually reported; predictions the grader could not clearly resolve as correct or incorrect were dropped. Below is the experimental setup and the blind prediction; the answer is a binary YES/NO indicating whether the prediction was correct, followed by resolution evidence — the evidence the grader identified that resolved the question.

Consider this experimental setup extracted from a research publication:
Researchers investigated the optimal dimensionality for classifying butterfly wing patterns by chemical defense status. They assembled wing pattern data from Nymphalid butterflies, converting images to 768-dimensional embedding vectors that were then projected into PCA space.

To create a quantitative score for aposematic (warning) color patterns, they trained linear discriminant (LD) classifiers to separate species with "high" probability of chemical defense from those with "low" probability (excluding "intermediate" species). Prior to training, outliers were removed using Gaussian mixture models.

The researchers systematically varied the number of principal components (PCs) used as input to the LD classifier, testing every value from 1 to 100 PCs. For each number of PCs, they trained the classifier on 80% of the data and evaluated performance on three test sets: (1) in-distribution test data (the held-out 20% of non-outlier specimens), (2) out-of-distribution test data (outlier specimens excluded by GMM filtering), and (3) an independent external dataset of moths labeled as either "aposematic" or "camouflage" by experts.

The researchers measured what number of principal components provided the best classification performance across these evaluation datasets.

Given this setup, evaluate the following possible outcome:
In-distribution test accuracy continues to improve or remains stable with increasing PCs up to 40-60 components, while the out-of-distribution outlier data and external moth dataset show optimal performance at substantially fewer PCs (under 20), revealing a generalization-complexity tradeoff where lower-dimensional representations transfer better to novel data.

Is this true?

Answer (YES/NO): NO